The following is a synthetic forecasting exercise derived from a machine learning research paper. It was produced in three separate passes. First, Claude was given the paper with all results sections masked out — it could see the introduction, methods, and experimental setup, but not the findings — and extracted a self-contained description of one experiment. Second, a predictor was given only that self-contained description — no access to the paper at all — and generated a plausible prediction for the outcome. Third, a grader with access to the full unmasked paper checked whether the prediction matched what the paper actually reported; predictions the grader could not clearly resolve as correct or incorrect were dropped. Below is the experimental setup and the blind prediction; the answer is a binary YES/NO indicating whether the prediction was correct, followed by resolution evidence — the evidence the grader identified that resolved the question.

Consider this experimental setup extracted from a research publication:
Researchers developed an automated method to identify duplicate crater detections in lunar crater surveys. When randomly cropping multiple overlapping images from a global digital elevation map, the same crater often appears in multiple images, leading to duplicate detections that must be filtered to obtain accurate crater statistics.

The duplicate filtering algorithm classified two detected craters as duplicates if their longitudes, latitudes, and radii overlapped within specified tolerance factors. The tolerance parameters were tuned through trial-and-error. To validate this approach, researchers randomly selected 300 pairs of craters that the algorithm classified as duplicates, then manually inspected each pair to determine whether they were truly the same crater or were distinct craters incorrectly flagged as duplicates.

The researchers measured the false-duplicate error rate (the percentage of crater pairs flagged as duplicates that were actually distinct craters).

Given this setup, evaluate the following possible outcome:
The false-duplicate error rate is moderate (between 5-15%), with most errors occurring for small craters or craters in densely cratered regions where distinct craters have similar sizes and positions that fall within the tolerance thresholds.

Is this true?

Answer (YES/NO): NO